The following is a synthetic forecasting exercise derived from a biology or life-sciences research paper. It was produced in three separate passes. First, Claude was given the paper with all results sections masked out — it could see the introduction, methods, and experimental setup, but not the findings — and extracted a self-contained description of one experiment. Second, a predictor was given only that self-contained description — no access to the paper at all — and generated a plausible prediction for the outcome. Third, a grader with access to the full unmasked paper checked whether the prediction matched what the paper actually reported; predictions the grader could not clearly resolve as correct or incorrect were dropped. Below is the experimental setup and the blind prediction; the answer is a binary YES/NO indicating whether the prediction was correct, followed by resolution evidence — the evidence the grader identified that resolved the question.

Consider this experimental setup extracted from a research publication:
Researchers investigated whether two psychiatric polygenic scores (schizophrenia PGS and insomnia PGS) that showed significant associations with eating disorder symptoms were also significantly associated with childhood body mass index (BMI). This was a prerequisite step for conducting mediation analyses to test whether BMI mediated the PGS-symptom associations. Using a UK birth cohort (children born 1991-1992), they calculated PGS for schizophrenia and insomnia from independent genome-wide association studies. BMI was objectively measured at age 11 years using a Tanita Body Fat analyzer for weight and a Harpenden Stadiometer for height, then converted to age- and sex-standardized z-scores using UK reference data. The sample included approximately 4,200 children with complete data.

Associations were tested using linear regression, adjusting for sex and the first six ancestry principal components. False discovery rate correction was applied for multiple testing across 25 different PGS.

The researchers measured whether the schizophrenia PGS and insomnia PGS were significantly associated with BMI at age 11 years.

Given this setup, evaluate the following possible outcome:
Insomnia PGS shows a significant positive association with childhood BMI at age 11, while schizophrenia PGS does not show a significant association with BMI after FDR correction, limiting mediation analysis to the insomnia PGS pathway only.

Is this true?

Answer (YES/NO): NO